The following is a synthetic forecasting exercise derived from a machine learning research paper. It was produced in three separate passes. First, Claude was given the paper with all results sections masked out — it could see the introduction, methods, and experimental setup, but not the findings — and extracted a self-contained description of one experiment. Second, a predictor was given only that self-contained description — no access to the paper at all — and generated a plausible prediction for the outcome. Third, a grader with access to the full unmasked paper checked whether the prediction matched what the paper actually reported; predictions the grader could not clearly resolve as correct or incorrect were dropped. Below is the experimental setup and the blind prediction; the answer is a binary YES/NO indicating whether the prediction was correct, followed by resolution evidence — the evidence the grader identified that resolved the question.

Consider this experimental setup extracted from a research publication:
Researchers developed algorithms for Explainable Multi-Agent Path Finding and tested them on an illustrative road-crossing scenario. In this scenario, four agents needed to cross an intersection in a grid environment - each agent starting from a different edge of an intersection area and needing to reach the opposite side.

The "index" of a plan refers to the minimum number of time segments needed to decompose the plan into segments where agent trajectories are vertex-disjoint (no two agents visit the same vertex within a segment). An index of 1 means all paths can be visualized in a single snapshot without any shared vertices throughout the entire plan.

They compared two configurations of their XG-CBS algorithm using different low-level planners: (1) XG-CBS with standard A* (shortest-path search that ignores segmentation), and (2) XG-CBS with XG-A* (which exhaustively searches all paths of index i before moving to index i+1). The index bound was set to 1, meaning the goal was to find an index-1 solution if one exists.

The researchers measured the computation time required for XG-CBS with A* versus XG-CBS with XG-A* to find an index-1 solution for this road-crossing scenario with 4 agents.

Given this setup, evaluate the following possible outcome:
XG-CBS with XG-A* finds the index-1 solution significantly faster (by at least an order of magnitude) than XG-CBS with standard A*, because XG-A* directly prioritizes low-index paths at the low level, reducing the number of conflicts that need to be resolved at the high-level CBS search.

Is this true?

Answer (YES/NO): YES